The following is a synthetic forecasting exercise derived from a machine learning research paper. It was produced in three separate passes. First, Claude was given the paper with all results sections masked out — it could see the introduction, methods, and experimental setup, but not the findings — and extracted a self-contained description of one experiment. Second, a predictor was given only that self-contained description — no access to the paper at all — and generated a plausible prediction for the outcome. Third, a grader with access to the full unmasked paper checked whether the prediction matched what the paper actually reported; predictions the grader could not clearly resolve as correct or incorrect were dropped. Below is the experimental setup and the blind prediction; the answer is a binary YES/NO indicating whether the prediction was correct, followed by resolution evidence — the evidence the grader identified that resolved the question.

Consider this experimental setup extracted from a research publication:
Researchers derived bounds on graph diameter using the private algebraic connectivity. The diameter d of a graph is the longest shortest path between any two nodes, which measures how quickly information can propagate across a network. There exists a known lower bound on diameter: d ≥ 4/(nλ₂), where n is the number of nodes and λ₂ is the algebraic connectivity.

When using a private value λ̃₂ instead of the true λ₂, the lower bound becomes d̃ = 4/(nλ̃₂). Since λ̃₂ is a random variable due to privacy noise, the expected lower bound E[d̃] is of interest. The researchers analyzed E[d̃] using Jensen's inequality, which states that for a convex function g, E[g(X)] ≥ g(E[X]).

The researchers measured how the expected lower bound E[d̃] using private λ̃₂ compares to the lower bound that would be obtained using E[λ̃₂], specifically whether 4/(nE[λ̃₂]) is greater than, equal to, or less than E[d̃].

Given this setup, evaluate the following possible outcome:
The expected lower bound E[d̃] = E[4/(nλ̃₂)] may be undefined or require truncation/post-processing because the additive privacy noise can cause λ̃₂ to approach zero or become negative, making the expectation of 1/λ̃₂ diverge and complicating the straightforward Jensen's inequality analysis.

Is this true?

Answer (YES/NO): NO